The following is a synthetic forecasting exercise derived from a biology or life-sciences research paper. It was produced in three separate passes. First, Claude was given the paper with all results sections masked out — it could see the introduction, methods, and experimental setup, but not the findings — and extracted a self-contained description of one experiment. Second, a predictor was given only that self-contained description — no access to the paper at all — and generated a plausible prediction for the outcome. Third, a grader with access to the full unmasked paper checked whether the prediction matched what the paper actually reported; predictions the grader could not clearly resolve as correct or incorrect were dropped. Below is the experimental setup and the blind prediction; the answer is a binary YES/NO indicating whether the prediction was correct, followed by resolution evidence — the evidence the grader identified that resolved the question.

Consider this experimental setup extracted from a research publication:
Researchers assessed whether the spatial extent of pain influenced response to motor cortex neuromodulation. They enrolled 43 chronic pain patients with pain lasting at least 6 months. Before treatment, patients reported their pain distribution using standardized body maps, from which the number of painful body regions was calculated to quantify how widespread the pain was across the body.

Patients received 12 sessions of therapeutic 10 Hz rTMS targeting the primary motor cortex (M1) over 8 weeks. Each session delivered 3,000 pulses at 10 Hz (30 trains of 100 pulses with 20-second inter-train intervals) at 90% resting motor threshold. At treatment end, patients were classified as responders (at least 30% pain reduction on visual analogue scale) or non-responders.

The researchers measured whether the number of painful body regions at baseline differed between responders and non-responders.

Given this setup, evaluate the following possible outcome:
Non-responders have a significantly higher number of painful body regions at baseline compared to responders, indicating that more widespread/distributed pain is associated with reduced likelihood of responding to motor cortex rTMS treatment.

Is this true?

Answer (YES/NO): NO